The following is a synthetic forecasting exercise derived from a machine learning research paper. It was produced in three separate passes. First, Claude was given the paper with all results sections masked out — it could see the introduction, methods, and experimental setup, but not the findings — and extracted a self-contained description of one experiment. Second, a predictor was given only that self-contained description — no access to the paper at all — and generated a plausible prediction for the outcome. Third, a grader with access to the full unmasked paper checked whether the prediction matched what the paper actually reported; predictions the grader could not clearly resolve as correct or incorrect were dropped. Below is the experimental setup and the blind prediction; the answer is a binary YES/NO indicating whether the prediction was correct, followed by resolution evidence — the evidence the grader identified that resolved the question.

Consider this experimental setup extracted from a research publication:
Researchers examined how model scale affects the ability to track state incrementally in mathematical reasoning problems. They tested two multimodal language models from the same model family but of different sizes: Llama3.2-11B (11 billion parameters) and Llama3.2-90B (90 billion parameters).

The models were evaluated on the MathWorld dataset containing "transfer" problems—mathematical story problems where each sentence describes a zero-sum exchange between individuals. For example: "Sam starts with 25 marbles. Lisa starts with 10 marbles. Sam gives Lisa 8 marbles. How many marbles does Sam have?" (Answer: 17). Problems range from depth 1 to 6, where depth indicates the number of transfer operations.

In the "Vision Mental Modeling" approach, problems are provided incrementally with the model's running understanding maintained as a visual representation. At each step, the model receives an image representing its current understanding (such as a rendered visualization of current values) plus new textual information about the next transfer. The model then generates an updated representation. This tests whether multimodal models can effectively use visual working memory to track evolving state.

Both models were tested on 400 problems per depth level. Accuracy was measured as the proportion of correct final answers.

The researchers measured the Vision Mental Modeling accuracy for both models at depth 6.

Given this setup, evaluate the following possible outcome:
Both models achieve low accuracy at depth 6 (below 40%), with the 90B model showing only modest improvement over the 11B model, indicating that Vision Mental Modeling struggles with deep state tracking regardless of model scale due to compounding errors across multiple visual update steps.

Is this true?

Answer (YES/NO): NO